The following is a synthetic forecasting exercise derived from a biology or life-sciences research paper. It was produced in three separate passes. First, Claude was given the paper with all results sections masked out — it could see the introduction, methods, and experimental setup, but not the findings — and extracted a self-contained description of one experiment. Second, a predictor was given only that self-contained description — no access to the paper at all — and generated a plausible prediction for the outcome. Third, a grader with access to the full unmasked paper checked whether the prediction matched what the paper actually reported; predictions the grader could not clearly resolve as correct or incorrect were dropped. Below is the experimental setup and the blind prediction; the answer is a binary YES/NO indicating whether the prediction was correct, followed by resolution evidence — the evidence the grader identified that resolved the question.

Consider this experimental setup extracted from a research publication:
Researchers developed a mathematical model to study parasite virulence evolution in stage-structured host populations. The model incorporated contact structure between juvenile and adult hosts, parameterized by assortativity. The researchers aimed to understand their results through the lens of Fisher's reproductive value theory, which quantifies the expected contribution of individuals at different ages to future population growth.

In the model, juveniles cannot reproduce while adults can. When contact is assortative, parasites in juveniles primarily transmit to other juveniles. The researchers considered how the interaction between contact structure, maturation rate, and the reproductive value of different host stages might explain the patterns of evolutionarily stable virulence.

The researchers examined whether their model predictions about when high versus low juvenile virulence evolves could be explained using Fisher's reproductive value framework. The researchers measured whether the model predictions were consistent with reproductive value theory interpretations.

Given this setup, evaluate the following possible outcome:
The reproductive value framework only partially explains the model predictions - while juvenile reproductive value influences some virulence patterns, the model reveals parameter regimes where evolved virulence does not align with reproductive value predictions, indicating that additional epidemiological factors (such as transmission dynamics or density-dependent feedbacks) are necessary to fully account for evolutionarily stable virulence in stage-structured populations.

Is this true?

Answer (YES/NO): NO